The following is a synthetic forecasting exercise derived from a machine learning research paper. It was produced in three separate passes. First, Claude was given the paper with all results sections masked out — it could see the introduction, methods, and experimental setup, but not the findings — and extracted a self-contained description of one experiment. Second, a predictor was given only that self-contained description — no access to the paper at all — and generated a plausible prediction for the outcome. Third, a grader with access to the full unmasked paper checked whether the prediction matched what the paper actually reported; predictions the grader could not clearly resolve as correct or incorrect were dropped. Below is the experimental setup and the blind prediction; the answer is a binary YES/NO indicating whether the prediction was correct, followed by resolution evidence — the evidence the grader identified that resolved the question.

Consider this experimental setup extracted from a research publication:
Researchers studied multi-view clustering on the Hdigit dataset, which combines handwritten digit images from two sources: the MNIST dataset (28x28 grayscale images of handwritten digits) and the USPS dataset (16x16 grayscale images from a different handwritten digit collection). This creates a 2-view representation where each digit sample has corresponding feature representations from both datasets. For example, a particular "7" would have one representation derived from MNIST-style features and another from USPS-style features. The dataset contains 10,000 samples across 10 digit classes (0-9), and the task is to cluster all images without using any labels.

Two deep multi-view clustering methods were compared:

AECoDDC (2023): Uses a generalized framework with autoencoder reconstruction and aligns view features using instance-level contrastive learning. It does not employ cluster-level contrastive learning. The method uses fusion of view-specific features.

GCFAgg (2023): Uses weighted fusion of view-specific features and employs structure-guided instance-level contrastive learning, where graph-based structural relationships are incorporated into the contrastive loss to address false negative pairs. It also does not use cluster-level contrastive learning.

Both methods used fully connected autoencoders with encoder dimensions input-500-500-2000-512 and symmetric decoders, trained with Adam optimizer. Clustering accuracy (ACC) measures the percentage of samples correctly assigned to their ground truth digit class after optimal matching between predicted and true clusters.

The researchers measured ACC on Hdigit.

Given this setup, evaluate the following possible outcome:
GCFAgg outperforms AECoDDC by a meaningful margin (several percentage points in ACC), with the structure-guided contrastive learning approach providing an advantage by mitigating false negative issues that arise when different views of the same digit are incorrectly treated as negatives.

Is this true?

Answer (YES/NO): NO